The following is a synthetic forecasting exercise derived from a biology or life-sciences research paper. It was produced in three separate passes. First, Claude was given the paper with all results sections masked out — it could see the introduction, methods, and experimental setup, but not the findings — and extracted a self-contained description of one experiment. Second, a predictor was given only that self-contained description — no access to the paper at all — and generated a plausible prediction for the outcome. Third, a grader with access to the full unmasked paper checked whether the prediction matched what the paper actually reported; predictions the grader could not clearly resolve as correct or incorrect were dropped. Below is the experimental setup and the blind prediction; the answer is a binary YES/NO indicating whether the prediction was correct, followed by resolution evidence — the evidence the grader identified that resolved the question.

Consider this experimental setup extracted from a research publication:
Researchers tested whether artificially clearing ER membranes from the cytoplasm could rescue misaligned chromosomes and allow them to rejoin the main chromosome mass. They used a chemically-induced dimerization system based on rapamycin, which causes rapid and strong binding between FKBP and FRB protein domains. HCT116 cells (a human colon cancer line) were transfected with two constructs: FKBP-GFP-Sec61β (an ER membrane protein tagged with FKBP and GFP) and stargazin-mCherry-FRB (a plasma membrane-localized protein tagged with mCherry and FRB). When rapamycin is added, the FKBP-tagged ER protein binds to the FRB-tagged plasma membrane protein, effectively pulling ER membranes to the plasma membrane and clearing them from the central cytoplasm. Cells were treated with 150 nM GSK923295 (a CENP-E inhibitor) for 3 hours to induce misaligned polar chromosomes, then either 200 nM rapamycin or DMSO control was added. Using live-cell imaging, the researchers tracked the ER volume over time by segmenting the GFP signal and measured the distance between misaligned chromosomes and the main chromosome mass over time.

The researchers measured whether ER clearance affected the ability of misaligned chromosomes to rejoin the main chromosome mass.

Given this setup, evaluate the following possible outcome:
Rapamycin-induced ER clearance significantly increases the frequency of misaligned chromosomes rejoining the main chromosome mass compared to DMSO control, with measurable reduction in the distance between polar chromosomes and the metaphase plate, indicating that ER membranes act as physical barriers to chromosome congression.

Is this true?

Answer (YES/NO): YES